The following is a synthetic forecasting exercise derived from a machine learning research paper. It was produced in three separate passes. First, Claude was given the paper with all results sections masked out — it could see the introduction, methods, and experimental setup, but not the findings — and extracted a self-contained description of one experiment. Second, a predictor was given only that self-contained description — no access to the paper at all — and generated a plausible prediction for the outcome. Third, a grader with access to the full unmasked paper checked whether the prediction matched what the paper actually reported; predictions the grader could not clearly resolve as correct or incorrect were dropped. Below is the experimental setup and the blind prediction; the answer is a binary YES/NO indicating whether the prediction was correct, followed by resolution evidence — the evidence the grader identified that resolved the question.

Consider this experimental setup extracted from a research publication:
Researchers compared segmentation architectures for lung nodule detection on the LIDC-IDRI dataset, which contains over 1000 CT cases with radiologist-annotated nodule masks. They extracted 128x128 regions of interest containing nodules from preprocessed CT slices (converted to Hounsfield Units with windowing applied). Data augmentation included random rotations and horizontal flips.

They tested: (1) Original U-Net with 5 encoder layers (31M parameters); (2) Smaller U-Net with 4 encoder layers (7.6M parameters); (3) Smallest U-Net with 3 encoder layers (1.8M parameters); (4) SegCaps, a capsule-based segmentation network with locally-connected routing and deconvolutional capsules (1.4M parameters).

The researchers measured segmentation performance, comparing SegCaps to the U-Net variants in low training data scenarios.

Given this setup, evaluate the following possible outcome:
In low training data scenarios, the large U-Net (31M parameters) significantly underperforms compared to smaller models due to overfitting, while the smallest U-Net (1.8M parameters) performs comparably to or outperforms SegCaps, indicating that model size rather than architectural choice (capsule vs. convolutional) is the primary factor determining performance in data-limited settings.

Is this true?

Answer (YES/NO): NO